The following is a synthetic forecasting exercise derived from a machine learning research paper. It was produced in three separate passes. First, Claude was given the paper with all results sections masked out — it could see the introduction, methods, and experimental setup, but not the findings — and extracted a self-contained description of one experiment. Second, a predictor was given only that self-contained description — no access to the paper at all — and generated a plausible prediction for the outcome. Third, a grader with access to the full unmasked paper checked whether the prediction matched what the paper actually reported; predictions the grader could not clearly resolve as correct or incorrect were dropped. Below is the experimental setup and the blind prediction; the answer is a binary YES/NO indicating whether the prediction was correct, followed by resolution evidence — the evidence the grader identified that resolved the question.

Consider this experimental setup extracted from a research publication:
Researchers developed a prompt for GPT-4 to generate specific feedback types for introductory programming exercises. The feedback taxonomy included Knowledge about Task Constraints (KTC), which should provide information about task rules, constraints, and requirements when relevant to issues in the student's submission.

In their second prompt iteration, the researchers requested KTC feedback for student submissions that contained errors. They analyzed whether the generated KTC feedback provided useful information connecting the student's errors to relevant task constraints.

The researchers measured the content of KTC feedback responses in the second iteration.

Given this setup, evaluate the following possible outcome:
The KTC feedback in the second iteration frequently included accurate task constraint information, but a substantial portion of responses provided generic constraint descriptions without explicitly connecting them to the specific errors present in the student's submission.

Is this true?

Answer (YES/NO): NO